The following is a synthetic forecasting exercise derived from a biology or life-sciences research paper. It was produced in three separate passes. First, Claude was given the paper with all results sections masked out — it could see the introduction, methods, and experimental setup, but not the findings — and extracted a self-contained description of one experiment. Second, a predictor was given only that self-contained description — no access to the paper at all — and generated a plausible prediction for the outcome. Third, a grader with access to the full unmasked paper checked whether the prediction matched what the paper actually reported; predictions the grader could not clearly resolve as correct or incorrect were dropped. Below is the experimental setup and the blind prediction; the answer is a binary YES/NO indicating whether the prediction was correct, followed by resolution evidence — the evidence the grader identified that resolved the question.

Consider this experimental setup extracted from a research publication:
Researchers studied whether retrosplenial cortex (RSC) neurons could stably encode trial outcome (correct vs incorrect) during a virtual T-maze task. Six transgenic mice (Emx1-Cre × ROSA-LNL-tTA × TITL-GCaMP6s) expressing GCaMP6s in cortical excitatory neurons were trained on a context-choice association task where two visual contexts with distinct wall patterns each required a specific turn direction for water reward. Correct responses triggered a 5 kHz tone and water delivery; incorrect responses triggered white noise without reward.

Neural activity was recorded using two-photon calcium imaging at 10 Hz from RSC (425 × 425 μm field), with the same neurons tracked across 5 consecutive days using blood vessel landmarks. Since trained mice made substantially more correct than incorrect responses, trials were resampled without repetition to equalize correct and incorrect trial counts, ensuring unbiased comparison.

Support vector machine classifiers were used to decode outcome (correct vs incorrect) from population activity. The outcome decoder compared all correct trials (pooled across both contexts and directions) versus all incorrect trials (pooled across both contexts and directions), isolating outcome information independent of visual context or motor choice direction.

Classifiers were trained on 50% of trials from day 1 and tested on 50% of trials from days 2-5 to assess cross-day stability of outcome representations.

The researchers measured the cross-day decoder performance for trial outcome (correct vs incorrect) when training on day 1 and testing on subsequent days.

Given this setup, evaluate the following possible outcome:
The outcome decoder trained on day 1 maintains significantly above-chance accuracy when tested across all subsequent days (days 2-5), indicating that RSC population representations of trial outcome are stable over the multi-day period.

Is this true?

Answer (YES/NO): YES